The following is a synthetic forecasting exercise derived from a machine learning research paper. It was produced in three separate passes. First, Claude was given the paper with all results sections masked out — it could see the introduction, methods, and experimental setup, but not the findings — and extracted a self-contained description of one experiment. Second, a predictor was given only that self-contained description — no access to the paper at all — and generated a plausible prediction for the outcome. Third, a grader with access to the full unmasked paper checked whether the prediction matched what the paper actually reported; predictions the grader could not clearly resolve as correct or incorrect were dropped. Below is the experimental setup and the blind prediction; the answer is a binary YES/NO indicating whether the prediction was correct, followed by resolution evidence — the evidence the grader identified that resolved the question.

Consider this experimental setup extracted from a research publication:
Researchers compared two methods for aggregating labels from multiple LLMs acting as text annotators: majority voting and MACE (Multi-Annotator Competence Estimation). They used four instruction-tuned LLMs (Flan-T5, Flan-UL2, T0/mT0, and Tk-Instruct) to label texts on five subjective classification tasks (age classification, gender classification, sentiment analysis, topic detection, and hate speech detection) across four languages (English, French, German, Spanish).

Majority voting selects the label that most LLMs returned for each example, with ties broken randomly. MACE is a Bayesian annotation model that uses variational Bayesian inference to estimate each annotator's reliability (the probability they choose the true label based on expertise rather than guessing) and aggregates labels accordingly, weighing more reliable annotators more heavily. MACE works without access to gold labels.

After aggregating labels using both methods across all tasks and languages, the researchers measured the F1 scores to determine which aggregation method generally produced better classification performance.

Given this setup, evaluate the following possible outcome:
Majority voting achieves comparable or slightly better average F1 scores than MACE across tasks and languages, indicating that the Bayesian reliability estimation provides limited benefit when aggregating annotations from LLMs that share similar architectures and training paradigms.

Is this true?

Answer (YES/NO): NO